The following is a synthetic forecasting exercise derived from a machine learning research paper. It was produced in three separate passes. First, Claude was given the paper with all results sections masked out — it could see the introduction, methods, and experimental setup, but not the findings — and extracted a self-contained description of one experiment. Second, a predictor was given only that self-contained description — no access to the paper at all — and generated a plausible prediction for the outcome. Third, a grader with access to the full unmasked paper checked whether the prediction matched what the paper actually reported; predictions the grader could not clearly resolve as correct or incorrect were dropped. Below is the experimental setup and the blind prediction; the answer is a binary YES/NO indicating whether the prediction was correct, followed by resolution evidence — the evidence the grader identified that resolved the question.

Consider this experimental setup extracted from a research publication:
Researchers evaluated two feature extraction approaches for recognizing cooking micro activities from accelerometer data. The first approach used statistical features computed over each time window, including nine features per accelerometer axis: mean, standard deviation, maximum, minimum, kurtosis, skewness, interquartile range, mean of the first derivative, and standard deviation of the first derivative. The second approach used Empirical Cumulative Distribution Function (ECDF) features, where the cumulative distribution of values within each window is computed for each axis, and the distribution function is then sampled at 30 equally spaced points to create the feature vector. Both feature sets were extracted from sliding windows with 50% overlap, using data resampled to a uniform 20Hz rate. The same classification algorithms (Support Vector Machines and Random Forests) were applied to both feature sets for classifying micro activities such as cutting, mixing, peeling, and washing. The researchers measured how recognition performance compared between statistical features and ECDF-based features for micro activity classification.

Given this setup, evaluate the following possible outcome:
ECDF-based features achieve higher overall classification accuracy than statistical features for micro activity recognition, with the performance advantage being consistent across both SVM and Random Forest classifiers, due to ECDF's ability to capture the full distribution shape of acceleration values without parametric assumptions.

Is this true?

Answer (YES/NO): NO